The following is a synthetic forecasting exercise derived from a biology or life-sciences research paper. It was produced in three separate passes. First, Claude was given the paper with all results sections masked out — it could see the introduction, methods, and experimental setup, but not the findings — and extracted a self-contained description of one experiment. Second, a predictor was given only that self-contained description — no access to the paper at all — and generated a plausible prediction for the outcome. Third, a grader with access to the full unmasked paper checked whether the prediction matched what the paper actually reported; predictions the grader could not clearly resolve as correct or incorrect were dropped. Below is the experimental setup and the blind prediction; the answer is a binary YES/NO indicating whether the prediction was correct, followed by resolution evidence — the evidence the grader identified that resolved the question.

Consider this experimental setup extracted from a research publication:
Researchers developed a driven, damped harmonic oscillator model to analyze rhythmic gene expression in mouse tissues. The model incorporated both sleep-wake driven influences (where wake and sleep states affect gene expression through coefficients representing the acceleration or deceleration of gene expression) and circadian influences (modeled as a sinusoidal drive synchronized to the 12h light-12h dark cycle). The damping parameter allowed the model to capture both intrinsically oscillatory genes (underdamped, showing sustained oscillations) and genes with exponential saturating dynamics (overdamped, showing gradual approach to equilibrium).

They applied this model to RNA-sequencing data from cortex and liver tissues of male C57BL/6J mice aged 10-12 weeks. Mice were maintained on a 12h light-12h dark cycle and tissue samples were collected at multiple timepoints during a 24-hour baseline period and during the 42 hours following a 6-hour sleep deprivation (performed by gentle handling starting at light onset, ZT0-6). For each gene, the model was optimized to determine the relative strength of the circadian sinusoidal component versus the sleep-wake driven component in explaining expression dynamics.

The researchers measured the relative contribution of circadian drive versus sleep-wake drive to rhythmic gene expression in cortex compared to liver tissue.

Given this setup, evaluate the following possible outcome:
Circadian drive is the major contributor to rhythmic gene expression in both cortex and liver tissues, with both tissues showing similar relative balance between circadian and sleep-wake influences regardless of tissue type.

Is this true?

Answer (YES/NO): NO